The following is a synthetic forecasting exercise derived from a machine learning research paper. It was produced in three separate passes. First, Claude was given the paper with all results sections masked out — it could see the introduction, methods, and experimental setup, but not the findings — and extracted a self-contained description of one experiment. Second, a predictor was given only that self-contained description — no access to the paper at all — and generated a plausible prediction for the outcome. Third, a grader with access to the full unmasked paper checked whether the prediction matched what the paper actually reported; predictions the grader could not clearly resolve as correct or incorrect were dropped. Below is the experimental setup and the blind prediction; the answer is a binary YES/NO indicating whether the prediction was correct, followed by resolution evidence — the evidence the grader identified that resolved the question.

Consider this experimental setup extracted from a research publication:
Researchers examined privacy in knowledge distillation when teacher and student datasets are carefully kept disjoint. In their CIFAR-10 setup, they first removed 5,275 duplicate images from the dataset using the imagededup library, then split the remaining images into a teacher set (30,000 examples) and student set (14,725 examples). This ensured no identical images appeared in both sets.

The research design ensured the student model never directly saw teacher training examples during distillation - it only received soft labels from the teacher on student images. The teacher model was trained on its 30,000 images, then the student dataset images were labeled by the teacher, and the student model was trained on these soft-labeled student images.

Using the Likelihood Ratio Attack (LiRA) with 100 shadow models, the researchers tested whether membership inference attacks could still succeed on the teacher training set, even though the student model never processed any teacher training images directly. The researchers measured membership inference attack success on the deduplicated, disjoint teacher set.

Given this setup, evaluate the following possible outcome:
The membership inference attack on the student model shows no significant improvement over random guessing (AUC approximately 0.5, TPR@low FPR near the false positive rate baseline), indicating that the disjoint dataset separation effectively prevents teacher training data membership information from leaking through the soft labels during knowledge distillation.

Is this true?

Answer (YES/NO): NO